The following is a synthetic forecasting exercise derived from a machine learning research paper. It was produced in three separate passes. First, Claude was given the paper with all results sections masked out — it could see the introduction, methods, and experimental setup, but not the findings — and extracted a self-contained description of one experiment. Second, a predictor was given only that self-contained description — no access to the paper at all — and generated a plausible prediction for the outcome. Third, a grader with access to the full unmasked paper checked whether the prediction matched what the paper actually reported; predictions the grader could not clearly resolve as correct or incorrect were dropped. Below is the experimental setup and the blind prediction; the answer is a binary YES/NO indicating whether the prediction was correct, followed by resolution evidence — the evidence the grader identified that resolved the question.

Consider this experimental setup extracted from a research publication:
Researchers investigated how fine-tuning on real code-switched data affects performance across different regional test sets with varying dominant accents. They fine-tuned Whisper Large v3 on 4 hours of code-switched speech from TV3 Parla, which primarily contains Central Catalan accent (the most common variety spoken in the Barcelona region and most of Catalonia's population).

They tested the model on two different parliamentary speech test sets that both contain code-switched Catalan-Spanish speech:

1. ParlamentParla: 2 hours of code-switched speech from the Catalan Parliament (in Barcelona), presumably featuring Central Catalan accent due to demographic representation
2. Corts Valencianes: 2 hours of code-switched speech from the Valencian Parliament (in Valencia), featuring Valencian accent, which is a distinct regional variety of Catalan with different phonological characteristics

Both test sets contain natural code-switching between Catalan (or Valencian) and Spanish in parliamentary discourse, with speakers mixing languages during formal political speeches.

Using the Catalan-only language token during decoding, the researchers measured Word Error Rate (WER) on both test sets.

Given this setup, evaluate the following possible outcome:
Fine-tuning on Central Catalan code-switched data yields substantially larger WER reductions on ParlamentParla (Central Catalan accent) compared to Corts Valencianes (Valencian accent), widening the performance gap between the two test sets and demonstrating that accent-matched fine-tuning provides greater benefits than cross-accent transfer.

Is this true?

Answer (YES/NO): NO